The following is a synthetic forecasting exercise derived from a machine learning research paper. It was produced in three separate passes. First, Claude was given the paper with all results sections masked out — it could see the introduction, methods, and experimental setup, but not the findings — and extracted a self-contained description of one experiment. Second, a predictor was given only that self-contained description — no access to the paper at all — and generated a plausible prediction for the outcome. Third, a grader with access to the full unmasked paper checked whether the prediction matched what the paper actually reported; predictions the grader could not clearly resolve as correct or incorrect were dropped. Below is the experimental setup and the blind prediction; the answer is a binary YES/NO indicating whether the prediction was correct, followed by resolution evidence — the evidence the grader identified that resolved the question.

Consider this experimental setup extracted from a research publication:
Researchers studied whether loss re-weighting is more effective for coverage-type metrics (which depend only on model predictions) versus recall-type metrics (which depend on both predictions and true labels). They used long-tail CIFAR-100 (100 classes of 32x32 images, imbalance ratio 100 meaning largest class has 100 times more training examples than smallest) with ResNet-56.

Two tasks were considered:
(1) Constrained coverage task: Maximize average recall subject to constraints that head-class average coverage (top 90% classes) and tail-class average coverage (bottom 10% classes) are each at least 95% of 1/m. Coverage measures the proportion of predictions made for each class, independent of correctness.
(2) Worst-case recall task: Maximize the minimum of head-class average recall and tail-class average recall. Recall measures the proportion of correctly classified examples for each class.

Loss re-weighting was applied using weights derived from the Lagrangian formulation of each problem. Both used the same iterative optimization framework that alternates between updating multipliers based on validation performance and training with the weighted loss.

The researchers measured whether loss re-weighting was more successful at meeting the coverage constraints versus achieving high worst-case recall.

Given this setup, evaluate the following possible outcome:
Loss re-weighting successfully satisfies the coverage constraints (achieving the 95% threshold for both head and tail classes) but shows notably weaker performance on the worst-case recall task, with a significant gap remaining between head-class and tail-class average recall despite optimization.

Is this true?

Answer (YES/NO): YES